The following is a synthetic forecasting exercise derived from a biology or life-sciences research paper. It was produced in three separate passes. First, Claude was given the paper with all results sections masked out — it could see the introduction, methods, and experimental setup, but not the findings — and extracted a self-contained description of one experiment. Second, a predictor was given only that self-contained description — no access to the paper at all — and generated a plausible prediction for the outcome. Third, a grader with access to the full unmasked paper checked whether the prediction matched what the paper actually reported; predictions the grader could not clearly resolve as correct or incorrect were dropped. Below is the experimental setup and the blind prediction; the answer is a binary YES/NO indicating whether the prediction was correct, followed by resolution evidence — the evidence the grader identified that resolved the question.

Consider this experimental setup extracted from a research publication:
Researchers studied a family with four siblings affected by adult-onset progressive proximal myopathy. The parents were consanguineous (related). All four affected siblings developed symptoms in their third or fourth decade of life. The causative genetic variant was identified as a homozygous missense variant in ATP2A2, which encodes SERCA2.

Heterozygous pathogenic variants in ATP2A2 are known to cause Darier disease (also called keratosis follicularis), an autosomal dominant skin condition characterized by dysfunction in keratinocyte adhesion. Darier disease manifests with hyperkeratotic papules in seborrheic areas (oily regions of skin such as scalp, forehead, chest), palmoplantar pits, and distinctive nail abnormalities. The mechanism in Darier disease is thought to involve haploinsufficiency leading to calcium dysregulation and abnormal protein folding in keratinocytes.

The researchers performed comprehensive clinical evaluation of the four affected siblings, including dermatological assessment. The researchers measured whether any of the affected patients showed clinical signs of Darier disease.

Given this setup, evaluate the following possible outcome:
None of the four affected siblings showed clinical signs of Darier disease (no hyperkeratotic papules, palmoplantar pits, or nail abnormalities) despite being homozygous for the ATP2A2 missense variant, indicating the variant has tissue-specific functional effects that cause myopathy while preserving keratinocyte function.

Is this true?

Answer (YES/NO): YES